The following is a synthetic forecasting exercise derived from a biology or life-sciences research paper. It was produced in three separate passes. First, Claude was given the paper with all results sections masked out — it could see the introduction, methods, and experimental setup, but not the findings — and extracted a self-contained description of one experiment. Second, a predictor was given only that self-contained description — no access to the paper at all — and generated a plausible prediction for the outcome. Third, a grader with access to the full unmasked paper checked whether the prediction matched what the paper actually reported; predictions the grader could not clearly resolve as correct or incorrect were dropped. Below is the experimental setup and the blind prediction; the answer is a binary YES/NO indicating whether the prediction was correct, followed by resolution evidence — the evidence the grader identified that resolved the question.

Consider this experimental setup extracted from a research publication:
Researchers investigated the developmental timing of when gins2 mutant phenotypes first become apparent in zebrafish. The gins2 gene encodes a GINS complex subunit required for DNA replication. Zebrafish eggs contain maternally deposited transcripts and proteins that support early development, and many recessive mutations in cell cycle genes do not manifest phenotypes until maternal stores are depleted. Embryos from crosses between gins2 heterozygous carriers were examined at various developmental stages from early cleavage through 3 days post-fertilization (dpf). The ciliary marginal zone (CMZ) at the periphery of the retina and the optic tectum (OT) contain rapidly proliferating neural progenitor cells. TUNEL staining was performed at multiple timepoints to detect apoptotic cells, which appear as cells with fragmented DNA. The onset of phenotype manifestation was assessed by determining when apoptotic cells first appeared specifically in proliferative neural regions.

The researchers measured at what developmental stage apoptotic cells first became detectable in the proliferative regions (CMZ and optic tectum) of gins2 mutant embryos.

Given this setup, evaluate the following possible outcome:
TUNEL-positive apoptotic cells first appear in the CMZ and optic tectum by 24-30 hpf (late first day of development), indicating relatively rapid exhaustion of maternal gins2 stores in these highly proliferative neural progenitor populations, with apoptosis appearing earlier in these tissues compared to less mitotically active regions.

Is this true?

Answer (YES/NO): NO